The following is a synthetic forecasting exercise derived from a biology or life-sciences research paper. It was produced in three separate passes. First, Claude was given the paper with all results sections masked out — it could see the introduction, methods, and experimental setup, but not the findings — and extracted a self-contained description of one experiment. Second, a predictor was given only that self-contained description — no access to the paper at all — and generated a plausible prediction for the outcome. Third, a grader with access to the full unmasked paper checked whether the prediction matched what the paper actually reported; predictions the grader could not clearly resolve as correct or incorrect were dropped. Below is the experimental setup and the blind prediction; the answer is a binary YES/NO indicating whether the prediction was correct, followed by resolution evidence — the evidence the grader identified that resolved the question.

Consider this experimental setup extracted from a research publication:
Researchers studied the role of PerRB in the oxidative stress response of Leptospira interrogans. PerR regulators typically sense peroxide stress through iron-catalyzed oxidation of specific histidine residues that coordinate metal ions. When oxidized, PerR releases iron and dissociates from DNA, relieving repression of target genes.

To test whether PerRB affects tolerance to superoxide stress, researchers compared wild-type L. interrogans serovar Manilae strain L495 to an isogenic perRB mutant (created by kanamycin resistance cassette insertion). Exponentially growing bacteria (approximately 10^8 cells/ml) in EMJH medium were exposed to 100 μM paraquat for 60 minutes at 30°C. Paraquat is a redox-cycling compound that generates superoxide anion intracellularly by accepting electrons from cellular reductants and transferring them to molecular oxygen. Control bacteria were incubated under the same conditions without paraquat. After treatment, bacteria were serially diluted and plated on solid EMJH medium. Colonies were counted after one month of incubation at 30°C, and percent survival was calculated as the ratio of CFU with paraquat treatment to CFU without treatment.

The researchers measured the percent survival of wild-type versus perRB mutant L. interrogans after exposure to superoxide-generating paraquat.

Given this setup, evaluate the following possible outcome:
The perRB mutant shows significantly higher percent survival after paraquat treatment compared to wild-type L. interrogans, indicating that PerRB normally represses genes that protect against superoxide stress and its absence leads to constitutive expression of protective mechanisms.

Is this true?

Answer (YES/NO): YES